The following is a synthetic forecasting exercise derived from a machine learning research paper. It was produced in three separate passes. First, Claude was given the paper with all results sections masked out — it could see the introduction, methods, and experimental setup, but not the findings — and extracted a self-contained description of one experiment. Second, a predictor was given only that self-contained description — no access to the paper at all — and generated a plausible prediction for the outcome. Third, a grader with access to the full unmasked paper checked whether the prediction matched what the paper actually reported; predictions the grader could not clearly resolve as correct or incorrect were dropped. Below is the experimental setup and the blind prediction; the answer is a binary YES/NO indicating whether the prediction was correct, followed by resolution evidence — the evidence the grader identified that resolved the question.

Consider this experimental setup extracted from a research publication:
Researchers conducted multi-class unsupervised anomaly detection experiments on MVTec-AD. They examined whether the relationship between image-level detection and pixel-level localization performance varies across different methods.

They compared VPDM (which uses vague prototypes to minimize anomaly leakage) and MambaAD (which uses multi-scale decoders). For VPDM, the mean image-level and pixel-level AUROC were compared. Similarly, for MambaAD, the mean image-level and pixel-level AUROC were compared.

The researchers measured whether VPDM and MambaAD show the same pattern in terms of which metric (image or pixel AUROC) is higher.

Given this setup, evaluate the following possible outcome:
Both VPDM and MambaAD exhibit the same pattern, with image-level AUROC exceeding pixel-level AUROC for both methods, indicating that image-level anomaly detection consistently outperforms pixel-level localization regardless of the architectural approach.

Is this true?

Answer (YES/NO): YES